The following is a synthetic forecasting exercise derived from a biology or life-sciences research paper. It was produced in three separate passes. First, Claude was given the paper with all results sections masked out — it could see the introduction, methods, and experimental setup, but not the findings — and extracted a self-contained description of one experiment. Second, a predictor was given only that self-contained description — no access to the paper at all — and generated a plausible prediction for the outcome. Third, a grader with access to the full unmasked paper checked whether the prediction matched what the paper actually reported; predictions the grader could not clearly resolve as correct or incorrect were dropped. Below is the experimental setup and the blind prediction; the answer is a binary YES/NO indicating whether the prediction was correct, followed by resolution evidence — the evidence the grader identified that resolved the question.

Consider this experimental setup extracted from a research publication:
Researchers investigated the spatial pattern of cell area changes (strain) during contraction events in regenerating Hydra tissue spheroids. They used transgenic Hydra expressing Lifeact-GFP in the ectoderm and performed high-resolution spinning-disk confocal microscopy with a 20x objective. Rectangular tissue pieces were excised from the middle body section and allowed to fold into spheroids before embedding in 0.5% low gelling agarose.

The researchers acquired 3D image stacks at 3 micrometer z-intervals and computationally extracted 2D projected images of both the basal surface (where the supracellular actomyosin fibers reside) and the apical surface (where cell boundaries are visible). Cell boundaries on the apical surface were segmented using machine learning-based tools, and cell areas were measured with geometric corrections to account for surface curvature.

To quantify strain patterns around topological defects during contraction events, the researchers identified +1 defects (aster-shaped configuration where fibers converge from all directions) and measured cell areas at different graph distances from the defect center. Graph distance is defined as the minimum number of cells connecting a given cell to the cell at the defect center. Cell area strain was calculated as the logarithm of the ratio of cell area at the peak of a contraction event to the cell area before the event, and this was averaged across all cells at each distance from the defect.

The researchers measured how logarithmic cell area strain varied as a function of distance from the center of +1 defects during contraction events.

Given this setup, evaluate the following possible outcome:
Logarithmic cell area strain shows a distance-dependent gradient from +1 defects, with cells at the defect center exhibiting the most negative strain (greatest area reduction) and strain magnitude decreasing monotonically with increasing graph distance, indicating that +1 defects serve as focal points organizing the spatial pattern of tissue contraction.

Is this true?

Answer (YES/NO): NO